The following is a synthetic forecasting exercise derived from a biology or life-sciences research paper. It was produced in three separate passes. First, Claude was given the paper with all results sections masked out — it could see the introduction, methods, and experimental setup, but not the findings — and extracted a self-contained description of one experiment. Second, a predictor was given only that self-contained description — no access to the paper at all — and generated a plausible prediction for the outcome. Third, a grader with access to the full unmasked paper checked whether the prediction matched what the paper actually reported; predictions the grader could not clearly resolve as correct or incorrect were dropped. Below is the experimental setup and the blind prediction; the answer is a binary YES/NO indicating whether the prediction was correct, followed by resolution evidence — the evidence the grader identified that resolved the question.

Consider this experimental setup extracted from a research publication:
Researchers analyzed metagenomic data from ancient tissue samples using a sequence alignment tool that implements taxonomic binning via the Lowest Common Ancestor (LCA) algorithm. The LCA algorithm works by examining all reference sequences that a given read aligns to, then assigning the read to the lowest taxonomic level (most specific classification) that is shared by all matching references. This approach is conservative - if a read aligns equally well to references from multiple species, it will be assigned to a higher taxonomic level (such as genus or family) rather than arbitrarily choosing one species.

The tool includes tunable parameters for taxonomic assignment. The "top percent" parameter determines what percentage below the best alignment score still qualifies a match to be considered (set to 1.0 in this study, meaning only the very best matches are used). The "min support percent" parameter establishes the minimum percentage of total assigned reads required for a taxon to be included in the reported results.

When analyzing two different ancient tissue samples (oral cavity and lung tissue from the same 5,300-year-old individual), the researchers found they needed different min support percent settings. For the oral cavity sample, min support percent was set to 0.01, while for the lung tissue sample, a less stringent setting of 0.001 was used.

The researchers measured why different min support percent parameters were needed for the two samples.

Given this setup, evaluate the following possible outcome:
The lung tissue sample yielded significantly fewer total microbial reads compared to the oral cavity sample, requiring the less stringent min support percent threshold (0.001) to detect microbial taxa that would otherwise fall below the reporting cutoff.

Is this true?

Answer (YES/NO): NO